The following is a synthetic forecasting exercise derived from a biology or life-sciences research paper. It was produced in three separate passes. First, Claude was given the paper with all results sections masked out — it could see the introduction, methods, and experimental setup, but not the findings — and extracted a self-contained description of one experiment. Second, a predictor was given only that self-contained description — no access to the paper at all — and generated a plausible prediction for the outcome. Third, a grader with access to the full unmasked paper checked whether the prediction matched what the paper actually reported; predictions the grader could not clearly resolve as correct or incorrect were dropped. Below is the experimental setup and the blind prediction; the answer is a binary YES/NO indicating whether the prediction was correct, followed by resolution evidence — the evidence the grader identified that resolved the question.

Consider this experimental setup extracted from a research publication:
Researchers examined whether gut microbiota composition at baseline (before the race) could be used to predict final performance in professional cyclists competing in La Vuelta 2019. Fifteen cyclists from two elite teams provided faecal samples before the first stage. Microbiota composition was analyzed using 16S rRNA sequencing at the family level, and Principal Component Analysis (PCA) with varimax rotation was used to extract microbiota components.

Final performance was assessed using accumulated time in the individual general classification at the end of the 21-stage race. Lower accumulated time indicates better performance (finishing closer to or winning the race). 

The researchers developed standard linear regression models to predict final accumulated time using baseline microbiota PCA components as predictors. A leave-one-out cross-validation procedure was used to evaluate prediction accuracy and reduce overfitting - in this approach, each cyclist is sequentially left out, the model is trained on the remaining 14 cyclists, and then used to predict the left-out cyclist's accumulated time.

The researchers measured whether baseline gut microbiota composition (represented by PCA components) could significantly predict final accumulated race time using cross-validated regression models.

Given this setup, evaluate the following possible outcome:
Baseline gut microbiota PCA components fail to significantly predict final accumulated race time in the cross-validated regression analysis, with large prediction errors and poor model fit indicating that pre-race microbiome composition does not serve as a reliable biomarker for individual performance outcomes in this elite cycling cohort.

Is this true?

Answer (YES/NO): NO